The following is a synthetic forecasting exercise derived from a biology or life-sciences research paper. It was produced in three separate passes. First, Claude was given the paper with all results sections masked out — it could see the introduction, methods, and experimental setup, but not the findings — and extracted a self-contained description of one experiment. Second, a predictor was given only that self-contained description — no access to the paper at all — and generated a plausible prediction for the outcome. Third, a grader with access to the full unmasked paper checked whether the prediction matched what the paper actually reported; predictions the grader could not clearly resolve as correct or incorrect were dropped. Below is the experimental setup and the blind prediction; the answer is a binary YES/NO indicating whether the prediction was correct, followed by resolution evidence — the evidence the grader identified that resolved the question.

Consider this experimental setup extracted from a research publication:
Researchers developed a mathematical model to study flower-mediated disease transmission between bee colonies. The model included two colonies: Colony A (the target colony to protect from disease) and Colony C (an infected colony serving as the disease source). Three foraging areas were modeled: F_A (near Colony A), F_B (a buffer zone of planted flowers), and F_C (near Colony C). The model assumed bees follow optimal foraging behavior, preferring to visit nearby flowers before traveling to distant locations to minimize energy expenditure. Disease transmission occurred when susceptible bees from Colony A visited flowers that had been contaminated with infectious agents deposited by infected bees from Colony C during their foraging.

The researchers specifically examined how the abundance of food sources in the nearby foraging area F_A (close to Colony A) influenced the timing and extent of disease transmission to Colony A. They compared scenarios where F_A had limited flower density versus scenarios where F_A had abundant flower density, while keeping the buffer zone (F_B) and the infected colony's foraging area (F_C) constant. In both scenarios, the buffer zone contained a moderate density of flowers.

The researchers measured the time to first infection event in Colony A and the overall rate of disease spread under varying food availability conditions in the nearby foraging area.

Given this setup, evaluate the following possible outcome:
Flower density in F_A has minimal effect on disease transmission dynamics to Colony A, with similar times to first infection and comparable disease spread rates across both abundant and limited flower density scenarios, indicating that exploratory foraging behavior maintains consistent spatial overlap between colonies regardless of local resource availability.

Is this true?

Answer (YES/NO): NO